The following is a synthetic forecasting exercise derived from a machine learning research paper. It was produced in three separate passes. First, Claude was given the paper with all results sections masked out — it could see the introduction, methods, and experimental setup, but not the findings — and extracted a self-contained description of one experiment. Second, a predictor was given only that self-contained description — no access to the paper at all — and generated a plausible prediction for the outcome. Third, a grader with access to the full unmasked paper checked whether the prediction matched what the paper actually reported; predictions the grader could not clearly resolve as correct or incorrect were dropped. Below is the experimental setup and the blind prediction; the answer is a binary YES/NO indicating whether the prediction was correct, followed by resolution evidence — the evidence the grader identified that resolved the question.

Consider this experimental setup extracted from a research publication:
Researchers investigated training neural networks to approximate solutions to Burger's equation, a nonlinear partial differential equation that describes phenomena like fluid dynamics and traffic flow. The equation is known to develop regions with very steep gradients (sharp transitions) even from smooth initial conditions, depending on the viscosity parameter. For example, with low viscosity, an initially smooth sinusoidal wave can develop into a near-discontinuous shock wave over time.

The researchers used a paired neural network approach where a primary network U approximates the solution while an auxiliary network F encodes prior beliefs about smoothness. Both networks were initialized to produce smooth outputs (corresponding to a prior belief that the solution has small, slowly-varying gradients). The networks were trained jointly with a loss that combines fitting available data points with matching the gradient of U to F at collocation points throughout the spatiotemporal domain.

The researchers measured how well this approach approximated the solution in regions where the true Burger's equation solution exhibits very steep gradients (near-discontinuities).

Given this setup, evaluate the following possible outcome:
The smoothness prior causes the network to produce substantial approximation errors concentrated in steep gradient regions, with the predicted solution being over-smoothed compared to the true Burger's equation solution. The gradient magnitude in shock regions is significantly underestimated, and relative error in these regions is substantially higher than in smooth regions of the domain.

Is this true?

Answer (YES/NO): NO